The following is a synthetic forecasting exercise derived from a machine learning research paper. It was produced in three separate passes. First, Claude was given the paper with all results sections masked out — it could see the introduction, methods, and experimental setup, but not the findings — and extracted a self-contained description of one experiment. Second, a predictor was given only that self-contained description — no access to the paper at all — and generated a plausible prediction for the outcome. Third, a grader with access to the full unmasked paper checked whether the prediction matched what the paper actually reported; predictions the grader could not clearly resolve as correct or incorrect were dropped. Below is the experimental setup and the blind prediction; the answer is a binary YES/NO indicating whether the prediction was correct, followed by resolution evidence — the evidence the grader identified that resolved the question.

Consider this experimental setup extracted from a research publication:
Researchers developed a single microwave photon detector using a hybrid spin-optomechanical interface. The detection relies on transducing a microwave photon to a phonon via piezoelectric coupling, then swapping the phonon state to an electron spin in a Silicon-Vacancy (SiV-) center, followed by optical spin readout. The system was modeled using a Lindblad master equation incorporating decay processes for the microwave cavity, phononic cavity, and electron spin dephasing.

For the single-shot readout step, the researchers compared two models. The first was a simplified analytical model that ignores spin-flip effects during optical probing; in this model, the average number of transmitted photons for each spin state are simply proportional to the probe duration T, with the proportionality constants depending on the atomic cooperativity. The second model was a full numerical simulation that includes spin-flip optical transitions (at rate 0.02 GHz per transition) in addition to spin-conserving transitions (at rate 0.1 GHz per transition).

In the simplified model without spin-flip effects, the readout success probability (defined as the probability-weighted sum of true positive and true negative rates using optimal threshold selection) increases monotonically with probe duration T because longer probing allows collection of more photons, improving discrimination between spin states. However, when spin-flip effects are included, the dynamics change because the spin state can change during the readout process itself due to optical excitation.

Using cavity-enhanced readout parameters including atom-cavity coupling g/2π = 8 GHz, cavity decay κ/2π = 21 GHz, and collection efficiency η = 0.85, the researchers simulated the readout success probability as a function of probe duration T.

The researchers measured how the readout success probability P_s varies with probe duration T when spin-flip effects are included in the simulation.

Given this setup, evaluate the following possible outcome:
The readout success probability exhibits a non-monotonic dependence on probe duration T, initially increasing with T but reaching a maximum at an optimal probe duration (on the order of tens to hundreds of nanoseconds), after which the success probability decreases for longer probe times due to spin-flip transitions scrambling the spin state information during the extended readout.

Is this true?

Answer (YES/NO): YES